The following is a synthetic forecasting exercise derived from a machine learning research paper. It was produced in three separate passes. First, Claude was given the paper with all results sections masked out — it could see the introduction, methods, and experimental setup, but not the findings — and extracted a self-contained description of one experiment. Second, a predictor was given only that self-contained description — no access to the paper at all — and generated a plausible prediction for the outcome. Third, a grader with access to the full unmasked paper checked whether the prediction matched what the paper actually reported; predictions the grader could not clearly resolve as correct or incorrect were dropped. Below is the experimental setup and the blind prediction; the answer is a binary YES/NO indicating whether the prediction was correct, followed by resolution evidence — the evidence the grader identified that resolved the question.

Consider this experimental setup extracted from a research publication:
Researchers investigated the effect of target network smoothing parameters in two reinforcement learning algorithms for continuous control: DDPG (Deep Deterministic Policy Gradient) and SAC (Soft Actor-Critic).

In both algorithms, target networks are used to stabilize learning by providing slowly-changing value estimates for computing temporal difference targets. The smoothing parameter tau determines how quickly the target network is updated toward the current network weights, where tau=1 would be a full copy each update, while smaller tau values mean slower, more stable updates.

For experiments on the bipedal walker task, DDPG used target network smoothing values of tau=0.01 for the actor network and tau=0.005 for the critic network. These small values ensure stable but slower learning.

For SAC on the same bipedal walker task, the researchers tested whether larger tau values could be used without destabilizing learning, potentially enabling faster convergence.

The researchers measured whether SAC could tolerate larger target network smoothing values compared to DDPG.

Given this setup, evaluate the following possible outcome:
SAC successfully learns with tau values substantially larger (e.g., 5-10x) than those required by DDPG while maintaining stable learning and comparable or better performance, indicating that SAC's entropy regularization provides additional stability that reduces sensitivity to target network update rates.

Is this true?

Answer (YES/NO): YES